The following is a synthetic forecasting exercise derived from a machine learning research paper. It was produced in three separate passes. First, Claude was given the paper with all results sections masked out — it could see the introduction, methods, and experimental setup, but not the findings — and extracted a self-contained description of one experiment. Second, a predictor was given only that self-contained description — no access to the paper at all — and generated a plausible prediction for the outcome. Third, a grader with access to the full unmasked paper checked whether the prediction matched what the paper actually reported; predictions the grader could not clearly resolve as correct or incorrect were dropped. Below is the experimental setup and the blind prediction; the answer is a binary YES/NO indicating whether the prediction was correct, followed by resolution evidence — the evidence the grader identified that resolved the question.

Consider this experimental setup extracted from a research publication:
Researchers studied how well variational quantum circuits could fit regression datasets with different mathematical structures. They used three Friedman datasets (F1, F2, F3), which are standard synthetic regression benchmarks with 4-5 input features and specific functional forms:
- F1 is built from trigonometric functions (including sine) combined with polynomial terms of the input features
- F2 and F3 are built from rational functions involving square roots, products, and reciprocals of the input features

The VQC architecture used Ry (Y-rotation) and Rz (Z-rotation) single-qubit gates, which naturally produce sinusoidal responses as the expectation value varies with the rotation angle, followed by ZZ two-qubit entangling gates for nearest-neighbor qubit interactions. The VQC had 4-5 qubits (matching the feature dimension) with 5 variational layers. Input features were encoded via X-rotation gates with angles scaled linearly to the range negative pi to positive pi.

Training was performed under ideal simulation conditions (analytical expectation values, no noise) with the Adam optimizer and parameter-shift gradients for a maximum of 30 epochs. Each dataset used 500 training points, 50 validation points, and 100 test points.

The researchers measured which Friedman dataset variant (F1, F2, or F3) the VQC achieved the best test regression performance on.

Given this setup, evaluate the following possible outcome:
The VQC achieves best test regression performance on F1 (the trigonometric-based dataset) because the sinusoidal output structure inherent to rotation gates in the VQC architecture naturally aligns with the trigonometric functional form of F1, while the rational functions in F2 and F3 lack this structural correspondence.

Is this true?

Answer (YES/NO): YES